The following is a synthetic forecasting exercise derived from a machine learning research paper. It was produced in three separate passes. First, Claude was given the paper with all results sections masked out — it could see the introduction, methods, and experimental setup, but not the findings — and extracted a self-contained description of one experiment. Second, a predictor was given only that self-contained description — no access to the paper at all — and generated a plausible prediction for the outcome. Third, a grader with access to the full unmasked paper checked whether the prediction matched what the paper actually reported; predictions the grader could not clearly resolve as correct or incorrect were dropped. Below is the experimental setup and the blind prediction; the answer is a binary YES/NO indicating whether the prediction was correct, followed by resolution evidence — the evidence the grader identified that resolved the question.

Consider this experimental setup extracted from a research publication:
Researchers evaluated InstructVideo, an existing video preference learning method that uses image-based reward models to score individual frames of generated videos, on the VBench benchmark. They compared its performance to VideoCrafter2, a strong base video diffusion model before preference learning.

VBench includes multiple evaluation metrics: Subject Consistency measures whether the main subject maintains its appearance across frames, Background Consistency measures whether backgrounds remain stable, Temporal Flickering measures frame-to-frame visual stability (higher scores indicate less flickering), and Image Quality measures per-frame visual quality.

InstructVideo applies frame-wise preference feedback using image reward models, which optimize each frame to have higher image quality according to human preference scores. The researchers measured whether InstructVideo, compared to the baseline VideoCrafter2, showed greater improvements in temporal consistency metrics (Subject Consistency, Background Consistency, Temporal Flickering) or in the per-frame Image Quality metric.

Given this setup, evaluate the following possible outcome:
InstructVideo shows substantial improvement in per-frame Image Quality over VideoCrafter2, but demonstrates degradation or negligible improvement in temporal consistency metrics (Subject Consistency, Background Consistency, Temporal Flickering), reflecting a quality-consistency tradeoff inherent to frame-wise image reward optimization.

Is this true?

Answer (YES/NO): YES